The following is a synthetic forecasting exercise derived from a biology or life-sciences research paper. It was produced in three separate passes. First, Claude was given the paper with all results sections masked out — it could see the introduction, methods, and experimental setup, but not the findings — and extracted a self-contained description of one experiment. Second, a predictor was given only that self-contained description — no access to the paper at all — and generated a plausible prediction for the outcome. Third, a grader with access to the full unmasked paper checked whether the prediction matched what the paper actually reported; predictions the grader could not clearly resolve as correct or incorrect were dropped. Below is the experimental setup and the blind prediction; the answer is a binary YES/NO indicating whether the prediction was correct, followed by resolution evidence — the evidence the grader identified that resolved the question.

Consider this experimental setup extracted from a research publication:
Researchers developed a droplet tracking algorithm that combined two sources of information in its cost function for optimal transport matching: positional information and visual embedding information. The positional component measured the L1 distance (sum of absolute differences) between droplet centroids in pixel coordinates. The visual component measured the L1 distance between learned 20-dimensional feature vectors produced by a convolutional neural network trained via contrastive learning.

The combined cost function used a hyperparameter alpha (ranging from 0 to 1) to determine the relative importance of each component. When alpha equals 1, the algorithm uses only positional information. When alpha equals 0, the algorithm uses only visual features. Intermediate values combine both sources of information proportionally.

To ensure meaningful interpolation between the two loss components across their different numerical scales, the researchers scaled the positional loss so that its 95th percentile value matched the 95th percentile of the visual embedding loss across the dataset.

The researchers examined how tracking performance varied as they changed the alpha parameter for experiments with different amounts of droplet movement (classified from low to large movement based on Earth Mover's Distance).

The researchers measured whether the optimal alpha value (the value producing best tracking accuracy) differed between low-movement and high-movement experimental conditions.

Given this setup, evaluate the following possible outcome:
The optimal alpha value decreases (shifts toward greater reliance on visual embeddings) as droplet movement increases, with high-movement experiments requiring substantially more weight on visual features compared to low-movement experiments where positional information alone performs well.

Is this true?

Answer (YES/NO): YES